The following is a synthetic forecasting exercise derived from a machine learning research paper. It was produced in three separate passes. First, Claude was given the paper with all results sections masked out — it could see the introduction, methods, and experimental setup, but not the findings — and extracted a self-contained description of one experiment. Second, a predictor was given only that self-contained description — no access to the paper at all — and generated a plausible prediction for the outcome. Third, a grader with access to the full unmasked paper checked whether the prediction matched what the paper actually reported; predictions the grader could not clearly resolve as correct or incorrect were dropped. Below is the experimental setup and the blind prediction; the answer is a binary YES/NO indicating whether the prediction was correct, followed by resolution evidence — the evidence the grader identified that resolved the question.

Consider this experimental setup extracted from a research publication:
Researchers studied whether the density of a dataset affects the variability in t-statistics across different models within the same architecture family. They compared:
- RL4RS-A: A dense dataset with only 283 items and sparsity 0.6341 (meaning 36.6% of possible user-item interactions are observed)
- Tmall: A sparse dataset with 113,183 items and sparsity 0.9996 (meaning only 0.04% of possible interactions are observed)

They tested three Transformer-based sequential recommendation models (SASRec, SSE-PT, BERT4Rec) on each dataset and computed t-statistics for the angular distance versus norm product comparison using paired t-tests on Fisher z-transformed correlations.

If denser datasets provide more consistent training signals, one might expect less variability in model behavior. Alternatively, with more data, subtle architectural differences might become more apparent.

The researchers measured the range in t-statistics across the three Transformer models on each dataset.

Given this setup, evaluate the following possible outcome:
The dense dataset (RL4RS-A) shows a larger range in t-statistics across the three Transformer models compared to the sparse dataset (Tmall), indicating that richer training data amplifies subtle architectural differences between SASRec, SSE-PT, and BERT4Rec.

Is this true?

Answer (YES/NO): NO